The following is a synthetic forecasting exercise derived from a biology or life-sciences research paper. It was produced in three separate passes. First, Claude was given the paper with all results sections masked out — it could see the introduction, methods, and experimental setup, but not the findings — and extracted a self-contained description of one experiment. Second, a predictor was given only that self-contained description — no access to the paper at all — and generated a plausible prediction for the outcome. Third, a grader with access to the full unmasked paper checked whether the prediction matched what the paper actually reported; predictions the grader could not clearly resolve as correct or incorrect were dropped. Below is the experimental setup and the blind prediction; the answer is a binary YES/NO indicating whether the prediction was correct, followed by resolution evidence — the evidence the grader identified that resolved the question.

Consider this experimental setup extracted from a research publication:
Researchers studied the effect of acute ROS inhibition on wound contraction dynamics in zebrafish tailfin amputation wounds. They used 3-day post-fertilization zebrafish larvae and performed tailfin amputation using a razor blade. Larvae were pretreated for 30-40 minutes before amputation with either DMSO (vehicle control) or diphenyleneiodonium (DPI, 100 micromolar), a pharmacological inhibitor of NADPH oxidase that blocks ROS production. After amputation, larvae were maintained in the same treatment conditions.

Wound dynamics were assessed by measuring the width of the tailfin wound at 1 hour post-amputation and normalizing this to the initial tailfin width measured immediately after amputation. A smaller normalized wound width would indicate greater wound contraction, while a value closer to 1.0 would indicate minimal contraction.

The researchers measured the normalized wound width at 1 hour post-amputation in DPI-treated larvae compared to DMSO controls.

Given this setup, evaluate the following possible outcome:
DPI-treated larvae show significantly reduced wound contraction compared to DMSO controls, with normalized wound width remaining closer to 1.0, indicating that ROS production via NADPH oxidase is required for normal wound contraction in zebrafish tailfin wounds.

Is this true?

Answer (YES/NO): NO